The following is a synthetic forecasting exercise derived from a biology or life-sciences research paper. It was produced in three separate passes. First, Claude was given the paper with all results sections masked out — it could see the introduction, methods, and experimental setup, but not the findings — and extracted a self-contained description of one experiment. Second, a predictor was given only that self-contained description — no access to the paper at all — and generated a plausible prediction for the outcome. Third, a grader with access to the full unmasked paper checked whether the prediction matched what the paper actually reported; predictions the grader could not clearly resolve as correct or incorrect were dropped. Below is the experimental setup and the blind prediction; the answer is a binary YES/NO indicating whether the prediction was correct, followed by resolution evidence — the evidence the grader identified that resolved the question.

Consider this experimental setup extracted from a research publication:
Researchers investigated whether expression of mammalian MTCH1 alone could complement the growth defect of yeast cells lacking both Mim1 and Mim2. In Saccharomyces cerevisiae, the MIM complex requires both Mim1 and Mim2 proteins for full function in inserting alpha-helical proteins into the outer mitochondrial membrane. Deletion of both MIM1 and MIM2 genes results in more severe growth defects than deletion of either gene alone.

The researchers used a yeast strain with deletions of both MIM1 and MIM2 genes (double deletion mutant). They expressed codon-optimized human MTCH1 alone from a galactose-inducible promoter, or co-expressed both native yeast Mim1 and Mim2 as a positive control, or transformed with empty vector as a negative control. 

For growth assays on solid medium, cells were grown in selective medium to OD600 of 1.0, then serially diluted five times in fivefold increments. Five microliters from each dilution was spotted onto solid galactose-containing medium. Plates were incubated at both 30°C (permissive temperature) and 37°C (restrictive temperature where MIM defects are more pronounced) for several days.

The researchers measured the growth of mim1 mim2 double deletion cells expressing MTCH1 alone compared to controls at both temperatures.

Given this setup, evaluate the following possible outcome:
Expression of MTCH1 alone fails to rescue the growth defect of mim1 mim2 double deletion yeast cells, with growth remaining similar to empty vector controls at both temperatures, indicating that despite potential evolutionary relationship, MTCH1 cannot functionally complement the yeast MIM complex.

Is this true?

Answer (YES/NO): NO